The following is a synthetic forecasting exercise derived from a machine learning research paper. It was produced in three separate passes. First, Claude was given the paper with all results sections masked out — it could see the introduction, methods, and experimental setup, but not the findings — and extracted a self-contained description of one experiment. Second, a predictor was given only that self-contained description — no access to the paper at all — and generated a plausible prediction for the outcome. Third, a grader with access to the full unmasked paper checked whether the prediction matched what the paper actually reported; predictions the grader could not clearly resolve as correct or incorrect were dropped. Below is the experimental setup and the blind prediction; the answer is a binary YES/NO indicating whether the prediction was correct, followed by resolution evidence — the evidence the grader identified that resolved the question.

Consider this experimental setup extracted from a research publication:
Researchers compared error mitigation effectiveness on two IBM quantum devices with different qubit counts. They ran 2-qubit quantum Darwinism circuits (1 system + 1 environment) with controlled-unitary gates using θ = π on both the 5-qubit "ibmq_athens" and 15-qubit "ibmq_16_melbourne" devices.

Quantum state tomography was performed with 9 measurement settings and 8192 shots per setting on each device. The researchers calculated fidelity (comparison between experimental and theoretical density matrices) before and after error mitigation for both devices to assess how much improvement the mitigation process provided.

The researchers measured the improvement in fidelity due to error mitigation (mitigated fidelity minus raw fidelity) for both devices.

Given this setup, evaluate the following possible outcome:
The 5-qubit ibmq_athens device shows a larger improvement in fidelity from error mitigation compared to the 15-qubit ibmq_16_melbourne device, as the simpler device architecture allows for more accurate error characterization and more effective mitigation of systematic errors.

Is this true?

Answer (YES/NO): NO